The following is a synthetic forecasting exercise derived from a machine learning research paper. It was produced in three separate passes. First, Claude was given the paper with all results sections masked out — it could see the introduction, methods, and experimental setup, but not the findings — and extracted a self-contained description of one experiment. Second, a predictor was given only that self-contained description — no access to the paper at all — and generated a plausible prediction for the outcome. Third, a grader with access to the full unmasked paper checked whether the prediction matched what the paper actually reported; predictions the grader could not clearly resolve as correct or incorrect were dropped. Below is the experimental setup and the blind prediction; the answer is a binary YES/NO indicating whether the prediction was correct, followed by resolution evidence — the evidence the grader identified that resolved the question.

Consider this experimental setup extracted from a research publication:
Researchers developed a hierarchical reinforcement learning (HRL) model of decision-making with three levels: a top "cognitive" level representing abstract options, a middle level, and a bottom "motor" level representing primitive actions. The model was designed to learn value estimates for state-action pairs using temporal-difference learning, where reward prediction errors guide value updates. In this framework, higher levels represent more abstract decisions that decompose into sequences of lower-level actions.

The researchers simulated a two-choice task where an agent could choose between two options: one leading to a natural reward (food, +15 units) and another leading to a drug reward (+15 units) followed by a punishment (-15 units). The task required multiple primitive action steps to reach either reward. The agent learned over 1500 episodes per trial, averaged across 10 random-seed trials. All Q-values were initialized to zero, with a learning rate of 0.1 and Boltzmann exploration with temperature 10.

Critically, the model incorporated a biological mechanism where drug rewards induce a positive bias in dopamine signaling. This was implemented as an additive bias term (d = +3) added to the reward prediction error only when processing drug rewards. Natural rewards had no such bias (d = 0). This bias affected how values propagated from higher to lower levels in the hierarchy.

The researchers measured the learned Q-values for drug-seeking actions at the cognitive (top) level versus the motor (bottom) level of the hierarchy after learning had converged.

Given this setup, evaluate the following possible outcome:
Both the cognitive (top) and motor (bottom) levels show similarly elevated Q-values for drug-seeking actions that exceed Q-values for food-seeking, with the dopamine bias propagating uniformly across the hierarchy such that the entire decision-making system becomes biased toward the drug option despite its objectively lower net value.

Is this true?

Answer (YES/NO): NO